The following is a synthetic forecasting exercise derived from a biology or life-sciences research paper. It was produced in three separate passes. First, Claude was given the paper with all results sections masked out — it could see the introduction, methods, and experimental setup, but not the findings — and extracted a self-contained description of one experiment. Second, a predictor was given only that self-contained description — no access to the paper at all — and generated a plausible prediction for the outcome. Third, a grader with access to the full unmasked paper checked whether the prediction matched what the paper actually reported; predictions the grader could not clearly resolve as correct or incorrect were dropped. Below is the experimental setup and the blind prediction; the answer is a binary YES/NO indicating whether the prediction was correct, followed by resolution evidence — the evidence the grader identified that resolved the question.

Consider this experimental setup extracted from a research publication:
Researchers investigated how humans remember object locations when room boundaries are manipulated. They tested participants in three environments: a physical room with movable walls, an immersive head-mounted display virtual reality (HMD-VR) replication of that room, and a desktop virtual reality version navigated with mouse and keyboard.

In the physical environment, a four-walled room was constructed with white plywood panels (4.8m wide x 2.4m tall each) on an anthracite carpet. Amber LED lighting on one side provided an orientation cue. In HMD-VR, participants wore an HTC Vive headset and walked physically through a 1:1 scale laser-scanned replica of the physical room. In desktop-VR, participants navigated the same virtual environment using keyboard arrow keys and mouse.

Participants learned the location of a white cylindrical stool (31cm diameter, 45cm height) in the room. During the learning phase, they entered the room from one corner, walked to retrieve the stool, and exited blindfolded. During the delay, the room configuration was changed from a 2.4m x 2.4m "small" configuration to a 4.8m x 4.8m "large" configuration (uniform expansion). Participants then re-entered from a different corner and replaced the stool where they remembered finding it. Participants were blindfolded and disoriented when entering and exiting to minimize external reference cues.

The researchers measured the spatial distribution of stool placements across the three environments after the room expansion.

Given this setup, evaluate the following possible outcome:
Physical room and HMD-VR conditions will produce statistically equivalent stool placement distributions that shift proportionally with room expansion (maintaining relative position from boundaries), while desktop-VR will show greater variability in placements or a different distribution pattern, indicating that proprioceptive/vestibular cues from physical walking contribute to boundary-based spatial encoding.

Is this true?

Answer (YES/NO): NO